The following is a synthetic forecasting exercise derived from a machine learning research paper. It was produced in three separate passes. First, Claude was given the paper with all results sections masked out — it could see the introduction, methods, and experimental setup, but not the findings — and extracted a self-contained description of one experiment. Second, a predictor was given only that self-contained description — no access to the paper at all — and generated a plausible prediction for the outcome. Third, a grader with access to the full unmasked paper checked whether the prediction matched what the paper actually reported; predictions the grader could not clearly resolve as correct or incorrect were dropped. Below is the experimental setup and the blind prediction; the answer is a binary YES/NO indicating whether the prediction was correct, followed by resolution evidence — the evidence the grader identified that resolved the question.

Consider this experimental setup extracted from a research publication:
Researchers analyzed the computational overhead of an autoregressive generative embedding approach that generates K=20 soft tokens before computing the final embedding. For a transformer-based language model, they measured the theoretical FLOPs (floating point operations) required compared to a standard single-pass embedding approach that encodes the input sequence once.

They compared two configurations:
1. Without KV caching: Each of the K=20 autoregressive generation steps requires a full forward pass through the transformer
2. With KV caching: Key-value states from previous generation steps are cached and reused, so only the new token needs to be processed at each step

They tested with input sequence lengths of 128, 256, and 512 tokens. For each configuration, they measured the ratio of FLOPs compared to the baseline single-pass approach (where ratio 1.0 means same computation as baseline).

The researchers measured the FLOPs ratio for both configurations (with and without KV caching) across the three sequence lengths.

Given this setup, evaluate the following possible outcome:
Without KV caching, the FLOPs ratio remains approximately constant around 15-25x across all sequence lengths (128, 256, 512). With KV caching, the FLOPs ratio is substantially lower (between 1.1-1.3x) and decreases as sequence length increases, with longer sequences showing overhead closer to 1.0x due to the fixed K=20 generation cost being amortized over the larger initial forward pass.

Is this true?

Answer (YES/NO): NO